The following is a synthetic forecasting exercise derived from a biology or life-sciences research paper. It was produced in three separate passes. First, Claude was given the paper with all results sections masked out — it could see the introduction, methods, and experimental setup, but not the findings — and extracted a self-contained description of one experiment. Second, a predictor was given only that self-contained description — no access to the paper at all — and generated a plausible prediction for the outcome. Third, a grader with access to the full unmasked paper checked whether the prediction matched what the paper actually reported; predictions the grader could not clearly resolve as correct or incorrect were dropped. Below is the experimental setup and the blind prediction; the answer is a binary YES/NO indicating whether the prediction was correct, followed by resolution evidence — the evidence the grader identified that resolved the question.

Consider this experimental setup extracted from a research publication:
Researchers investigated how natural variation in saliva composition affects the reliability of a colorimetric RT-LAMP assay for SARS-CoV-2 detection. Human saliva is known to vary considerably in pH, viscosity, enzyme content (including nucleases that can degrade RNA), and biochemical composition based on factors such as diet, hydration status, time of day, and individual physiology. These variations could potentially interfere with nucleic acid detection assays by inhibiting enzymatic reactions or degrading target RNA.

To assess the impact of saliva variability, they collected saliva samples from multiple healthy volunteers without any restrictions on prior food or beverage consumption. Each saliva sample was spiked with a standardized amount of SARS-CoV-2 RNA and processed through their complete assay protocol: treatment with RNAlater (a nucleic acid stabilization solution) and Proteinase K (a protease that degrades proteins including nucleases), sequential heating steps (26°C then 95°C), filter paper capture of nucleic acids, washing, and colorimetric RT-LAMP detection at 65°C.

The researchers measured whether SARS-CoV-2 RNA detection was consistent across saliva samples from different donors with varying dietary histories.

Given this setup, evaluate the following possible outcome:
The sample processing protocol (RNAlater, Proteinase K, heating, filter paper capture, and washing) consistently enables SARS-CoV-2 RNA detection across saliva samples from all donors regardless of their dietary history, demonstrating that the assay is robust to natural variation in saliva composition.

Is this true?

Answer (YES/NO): YES